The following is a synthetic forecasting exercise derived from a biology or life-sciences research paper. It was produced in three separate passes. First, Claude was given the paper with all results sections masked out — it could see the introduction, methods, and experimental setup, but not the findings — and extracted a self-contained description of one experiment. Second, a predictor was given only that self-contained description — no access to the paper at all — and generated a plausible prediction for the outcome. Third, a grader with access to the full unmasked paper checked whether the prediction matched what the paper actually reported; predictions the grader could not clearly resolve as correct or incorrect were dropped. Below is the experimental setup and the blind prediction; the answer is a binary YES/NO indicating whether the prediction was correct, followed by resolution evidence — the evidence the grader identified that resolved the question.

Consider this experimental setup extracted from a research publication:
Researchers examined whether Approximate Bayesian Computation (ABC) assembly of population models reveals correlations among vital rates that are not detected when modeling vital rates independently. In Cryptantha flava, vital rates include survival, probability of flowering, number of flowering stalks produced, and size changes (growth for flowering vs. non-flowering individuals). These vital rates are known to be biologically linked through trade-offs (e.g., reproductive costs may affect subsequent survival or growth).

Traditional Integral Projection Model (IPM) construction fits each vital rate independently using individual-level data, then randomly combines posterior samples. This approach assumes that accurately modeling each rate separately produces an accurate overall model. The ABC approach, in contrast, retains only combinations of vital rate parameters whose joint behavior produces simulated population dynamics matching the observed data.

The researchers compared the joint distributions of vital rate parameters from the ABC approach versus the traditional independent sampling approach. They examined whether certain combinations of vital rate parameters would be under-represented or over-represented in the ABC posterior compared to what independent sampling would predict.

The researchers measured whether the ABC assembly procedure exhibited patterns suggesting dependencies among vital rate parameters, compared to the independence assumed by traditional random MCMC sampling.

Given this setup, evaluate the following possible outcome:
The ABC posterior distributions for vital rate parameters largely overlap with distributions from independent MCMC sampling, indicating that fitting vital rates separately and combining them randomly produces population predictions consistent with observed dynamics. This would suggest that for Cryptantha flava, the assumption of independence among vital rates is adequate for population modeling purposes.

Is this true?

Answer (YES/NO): NO